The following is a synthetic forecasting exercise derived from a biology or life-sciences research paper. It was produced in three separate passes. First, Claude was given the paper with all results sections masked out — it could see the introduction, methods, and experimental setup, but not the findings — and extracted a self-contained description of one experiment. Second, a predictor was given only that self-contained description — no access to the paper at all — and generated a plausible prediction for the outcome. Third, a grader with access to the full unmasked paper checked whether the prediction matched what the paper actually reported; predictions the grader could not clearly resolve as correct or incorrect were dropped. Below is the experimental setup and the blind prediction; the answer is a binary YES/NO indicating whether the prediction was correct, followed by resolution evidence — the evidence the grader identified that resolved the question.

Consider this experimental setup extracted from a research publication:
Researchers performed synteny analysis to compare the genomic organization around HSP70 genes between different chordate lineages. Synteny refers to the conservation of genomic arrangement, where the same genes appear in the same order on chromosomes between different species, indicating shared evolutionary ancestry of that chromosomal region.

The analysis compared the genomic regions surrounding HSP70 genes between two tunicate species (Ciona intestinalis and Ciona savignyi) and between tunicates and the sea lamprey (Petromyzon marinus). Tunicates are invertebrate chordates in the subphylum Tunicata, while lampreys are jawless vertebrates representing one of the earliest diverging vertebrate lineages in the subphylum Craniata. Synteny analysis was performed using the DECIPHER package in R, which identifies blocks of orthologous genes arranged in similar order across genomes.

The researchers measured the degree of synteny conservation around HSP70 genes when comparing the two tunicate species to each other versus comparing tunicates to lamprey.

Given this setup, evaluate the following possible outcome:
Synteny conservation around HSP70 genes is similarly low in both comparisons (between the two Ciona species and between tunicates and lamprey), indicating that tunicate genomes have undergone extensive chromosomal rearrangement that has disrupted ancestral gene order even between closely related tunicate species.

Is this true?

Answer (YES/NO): NO